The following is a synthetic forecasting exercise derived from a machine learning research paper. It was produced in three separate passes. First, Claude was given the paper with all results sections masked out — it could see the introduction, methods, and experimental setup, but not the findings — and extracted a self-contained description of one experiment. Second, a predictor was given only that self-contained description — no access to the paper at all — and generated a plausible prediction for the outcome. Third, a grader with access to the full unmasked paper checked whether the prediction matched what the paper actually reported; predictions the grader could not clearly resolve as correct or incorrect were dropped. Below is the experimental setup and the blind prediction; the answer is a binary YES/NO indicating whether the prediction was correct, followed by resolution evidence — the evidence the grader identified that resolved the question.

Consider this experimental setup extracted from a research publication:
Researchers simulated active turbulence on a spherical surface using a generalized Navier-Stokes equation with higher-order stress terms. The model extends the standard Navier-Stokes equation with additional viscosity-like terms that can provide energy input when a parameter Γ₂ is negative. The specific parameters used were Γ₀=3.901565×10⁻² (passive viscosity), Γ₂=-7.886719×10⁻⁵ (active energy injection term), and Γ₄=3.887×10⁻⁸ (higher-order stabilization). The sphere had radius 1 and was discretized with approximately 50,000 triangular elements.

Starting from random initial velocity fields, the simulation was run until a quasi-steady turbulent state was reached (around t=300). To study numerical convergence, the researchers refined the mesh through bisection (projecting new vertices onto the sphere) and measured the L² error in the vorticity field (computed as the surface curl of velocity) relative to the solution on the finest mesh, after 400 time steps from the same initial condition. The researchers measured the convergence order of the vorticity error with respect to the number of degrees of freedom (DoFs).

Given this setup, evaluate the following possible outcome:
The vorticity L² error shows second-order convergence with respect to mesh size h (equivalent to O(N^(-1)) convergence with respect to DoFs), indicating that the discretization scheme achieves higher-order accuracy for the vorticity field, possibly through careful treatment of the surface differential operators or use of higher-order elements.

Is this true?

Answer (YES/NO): NO